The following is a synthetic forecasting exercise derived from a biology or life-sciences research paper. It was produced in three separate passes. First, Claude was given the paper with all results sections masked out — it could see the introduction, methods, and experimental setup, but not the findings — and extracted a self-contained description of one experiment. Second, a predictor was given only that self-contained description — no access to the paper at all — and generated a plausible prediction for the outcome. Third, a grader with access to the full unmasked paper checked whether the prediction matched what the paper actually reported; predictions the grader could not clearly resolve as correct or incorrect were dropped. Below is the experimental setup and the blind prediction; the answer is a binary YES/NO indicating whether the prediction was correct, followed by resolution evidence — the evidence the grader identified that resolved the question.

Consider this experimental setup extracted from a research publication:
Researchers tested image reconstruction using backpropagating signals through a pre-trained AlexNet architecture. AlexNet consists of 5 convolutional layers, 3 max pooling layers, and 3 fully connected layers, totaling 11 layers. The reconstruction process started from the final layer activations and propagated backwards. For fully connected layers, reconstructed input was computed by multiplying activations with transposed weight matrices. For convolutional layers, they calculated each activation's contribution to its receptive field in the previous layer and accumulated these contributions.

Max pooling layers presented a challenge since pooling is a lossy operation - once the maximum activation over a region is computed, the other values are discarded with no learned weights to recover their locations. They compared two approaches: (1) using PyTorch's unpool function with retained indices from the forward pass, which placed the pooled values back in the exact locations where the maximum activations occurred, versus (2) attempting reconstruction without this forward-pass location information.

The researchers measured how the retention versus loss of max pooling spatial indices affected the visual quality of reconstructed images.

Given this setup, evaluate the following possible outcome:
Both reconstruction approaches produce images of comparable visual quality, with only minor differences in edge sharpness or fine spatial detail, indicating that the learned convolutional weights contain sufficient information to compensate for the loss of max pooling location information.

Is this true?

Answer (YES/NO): NO